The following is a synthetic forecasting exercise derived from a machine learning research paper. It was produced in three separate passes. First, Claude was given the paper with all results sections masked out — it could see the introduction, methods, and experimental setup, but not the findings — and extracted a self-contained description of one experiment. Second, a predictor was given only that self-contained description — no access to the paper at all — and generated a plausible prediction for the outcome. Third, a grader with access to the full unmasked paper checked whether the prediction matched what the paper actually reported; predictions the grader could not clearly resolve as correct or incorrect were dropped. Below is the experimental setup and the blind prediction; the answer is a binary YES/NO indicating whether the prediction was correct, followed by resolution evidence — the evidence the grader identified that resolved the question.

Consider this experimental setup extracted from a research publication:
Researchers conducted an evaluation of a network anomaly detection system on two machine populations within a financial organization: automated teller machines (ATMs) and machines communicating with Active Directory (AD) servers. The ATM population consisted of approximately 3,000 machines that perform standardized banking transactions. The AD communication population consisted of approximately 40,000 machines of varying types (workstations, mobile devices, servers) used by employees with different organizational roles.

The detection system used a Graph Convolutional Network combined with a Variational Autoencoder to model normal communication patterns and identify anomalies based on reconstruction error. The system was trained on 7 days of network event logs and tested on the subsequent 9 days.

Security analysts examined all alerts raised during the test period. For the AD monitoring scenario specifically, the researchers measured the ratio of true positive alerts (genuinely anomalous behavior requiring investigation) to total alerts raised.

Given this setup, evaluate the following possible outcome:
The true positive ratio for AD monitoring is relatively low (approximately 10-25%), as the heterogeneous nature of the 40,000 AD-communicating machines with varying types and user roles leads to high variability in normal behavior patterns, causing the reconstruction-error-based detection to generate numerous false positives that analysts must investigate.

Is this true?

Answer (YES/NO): NO